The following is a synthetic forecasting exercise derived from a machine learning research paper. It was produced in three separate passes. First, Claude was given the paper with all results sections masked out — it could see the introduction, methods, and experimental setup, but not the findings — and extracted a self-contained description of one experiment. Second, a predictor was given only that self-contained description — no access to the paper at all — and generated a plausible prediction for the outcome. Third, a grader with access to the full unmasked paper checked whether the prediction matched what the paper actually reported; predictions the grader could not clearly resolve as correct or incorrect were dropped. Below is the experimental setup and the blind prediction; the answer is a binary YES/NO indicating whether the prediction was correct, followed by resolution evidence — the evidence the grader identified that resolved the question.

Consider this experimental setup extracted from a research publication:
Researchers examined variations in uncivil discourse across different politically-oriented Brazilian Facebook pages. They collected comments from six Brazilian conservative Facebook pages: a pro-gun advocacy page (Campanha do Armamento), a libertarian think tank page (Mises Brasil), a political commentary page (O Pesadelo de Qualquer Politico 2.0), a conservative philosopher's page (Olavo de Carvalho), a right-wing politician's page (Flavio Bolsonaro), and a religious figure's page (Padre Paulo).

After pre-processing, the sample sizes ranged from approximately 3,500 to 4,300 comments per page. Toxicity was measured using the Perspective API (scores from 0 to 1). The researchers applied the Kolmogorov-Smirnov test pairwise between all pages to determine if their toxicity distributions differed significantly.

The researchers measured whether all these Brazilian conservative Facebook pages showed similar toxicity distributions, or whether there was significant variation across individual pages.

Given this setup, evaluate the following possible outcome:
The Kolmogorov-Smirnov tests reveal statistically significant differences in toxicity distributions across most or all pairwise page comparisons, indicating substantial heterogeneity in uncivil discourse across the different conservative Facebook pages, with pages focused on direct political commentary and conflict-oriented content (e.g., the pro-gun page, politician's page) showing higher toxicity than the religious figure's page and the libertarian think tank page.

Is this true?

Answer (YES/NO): NO